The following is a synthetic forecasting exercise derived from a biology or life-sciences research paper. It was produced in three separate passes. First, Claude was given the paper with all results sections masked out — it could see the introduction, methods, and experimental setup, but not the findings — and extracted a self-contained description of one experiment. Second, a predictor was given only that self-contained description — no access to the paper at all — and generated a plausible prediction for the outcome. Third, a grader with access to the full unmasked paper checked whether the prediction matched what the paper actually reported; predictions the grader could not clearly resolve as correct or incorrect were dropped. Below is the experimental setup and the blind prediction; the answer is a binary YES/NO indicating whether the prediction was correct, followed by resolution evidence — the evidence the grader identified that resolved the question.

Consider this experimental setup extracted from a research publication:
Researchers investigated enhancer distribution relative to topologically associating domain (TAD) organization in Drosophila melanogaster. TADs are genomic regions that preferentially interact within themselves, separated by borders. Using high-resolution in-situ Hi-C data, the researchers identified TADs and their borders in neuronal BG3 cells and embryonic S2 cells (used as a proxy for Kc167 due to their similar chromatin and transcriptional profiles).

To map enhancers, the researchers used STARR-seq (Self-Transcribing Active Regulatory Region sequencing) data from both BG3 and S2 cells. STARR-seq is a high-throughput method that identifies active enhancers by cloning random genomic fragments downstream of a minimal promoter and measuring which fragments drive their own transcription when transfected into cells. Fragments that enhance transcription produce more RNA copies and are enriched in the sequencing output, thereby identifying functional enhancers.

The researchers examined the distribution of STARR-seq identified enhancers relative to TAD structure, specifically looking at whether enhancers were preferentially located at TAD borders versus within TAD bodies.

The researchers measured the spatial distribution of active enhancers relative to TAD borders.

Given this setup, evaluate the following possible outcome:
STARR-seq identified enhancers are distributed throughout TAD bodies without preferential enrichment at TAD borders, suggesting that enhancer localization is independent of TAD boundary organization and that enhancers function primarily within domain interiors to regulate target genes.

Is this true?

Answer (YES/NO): NO